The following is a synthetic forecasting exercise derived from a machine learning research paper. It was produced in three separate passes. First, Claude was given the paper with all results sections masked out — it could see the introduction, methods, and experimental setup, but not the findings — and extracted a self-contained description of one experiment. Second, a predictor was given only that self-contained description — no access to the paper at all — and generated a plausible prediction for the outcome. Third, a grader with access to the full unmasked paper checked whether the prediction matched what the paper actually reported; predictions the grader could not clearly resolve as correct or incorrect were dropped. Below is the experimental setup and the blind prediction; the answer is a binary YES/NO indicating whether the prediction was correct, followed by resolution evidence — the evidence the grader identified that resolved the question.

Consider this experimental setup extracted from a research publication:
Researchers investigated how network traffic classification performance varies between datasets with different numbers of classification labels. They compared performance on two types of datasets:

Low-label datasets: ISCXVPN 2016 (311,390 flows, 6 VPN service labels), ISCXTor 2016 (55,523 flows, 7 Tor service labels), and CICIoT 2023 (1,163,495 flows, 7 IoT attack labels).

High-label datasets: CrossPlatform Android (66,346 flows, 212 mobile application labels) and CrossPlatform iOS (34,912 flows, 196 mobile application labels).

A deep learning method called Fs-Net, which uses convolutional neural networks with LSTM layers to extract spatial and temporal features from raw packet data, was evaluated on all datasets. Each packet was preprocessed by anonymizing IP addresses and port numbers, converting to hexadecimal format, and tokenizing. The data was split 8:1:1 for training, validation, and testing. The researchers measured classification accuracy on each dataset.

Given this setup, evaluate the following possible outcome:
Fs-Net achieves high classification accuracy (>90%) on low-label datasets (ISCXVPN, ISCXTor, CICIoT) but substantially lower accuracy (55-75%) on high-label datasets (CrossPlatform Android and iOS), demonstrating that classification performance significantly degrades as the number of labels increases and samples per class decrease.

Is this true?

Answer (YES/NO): NO